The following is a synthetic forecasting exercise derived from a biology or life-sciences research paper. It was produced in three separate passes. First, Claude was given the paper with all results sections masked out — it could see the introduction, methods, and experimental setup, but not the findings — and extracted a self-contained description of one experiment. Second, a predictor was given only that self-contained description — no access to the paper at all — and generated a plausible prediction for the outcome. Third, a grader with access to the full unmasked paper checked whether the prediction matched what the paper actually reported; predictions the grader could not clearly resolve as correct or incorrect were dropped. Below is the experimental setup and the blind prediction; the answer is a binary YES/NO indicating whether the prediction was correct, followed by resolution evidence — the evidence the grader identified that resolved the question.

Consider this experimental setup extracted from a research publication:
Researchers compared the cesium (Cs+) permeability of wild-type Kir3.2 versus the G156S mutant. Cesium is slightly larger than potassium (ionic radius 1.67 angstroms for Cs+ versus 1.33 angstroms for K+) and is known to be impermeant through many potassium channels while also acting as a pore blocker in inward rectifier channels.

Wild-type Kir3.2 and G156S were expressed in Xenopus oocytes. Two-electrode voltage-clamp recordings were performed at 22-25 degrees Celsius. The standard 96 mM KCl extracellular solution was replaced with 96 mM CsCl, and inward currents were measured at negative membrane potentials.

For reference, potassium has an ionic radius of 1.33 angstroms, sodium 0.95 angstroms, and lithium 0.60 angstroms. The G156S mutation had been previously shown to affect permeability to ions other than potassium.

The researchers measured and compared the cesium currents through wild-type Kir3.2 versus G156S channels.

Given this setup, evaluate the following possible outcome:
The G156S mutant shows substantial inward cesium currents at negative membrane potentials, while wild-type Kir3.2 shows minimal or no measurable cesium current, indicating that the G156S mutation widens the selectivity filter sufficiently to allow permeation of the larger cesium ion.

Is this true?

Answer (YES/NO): NO